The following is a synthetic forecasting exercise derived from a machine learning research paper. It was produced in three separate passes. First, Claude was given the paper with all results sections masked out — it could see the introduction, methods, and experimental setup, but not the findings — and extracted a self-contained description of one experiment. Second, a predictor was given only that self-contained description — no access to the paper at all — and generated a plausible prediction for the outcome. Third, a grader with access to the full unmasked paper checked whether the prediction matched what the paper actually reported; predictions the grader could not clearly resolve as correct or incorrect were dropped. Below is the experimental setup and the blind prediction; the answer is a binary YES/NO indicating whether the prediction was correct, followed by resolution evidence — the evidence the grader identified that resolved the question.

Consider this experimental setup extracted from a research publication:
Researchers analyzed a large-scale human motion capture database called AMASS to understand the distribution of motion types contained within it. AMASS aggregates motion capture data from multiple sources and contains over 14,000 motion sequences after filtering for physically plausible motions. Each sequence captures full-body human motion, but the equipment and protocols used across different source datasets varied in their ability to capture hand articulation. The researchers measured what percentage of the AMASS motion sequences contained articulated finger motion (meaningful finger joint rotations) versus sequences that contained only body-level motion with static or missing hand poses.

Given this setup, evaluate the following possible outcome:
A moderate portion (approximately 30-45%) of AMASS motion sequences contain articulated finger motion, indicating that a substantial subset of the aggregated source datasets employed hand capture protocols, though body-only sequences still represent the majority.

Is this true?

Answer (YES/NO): NO